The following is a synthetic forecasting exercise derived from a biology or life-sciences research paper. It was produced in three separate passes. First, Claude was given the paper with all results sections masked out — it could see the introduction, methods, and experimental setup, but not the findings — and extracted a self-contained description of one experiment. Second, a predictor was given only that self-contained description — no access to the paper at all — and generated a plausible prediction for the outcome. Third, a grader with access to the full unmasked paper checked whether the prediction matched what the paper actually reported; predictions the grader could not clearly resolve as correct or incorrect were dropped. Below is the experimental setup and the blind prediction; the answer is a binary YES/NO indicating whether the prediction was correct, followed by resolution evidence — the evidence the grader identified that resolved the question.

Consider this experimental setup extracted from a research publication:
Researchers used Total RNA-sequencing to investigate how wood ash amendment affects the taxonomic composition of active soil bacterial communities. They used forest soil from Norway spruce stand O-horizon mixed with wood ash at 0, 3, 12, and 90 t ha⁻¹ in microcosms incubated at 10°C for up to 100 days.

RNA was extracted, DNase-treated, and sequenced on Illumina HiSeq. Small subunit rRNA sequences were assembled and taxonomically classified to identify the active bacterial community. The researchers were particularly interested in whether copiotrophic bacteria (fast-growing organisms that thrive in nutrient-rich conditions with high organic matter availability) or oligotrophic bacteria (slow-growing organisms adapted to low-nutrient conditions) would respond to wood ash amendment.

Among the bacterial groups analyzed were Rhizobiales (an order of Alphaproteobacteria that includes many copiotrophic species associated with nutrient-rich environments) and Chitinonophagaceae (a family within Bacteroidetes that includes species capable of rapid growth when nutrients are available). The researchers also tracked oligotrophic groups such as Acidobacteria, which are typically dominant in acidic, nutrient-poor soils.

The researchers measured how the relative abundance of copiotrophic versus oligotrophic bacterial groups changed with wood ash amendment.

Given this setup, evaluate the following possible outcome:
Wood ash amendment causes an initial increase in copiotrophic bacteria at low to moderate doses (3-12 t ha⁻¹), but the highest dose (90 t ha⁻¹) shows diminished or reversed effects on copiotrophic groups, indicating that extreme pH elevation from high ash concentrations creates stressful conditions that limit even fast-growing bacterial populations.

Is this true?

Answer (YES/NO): NO